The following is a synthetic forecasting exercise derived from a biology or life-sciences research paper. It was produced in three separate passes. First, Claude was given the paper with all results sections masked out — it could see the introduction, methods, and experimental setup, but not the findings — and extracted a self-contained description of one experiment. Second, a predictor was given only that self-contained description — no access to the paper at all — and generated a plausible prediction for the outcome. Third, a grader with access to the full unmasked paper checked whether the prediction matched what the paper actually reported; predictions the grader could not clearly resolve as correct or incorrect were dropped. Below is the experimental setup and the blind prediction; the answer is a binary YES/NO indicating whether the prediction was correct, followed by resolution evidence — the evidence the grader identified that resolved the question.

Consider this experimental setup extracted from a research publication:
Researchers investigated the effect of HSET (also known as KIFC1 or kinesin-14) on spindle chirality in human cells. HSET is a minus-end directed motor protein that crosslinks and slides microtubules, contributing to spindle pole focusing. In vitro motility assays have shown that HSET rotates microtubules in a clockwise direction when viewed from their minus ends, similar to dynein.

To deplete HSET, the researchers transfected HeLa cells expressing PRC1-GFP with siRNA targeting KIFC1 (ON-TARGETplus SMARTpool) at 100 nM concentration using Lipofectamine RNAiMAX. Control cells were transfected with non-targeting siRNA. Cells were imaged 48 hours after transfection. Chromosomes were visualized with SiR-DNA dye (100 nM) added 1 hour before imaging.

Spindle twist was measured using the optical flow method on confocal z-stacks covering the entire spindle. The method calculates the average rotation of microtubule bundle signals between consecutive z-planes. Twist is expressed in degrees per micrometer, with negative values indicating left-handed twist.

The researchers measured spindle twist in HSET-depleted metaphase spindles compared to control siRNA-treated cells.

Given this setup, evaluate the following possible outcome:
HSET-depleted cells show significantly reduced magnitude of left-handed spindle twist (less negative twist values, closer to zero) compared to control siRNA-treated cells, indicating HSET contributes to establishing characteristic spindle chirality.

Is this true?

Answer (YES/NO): NO